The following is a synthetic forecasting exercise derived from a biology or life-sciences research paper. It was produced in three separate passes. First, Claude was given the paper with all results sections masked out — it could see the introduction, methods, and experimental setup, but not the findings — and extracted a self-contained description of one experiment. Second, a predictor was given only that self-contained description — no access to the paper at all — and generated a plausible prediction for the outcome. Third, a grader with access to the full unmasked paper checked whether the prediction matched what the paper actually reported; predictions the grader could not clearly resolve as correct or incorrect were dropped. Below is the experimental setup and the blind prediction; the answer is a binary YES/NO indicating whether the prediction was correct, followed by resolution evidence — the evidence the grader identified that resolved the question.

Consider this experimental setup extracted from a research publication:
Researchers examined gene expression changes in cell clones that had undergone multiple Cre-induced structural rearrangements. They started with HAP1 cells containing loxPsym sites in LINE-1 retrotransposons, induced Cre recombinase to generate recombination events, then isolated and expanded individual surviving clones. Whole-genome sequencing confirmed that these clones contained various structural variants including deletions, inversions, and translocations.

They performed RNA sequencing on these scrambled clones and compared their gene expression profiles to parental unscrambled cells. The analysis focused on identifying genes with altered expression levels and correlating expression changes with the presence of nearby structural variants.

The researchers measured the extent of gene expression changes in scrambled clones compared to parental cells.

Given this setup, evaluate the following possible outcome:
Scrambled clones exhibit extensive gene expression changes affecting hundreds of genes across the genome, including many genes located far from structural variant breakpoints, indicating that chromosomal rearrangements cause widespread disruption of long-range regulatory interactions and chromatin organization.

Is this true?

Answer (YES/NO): NO